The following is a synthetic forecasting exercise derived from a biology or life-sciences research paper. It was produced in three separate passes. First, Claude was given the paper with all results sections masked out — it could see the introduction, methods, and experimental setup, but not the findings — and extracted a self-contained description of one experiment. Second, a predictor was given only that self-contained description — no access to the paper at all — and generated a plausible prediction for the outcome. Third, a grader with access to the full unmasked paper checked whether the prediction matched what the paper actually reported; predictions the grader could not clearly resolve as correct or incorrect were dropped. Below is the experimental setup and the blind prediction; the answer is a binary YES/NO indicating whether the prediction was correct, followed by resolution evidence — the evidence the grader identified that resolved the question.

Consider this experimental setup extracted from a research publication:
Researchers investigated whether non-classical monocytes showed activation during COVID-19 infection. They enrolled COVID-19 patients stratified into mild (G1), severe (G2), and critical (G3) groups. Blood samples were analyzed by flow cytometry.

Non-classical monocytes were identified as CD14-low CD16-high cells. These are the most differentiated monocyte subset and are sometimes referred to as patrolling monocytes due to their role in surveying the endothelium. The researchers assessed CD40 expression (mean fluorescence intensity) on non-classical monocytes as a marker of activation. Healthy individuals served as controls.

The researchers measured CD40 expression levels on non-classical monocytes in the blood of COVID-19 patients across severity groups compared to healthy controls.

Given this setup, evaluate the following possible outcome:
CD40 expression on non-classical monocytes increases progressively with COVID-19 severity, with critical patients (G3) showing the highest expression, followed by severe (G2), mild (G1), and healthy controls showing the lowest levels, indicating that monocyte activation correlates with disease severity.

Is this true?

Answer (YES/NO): NO